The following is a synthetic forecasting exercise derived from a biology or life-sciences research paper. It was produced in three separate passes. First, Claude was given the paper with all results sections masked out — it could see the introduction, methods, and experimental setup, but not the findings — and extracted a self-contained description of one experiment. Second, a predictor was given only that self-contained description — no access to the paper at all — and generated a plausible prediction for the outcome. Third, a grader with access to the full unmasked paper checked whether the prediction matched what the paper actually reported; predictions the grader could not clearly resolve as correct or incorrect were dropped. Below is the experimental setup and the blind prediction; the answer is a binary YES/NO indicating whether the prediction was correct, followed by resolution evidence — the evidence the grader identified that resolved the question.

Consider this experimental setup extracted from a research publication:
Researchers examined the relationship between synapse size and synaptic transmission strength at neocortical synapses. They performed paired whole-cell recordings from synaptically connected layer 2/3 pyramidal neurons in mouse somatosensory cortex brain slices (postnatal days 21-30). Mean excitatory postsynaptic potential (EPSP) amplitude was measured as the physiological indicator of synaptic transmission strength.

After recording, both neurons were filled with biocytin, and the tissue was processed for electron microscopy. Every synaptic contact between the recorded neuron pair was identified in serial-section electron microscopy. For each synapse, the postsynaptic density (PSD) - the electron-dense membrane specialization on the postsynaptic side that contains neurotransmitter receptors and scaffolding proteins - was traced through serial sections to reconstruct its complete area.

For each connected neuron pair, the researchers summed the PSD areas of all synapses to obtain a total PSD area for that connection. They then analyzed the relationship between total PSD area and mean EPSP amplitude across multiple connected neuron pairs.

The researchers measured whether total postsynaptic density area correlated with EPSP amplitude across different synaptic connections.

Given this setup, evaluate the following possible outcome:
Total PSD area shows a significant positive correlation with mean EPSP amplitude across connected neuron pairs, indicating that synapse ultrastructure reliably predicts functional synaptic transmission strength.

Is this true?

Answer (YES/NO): YES